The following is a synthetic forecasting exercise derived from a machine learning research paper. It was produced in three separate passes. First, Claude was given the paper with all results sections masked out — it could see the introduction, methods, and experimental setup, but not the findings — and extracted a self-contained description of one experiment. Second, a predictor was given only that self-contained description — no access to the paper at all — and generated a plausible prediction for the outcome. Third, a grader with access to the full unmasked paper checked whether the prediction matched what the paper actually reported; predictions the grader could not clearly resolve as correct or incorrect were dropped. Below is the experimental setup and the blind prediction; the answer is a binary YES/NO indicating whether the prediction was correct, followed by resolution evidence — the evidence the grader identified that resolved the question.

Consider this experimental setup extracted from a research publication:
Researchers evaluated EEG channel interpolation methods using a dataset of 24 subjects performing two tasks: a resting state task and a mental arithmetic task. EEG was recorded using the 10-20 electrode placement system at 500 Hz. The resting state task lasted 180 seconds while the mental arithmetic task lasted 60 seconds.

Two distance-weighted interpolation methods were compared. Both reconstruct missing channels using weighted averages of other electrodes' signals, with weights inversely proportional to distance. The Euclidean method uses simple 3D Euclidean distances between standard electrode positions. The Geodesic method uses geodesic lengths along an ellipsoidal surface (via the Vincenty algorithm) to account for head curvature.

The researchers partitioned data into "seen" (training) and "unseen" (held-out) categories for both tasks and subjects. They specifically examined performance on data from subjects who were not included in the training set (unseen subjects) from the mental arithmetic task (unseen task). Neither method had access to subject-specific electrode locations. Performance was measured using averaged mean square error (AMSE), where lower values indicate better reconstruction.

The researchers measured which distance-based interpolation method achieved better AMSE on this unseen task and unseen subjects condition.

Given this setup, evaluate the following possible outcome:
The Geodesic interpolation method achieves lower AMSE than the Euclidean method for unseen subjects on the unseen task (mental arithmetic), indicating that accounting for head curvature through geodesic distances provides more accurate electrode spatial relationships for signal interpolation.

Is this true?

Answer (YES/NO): NO